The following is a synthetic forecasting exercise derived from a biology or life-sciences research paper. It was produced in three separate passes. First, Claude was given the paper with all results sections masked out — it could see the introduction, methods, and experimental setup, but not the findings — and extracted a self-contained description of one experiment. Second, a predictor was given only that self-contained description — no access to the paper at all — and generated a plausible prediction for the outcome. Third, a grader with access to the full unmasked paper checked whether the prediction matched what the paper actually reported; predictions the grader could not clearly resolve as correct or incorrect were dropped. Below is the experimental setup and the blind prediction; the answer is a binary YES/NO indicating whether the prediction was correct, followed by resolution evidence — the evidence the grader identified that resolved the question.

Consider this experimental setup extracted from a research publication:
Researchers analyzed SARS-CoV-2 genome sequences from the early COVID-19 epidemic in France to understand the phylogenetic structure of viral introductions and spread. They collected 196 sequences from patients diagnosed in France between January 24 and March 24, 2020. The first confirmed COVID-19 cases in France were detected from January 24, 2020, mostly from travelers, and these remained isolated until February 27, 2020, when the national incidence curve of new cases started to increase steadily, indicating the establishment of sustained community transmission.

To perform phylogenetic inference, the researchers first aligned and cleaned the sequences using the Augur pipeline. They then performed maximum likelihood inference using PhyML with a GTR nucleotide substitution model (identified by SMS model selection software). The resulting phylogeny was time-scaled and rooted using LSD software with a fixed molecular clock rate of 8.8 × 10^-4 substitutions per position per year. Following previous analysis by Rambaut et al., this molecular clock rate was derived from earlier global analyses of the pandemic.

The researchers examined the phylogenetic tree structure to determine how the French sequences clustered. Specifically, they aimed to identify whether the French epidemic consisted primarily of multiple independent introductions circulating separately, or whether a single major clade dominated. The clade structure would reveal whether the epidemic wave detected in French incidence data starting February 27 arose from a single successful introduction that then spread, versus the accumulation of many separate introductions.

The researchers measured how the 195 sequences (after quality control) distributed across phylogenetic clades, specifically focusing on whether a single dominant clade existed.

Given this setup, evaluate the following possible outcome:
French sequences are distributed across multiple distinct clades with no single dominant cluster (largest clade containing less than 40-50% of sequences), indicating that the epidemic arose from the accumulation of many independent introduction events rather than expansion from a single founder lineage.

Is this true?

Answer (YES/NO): NO